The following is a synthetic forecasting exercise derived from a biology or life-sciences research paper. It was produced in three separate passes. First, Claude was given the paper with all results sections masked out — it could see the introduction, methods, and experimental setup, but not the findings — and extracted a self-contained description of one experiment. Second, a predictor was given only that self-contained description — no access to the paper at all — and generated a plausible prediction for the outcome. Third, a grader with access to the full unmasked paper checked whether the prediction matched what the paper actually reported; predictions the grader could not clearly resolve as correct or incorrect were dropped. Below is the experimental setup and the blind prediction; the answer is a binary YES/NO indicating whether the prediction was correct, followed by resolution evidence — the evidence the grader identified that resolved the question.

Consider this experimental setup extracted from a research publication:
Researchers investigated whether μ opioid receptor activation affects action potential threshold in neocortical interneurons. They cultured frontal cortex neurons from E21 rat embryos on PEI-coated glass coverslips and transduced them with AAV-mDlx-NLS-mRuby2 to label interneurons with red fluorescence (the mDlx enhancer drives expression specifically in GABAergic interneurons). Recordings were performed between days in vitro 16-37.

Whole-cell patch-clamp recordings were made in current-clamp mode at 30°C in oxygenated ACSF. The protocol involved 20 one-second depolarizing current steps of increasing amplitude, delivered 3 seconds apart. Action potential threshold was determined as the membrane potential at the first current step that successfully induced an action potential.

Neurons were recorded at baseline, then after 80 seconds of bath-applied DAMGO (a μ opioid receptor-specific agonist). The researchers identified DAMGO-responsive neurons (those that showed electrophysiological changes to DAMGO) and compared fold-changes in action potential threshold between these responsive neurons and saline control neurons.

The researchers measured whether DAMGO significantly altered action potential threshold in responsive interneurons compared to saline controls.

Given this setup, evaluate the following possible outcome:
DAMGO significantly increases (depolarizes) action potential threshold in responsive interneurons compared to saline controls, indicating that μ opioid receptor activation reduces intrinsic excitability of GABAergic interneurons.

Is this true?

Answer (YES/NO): NO